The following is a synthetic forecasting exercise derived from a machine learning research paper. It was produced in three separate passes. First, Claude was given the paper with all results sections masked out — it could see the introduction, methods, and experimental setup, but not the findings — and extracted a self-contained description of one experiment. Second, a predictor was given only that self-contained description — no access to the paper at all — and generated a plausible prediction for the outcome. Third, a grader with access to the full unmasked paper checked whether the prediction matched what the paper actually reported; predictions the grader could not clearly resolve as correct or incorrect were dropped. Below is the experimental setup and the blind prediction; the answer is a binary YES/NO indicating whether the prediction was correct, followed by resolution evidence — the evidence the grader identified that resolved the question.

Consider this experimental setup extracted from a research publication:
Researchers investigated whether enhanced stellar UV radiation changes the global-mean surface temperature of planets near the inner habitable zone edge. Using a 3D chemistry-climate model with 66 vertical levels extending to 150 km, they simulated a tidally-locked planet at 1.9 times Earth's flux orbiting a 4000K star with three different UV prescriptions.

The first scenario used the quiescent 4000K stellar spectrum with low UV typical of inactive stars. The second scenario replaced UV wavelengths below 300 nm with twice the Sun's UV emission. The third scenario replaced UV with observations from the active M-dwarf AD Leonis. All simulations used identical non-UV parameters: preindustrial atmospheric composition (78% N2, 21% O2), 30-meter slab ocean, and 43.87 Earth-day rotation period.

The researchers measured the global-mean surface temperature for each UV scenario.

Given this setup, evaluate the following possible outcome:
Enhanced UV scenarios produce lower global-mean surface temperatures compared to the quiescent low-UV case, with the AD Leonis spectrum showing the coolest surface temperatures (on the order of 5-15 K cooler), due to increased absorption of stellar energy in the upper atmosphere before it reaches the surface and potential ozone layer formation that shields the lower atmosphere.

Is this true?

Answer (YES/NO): NO